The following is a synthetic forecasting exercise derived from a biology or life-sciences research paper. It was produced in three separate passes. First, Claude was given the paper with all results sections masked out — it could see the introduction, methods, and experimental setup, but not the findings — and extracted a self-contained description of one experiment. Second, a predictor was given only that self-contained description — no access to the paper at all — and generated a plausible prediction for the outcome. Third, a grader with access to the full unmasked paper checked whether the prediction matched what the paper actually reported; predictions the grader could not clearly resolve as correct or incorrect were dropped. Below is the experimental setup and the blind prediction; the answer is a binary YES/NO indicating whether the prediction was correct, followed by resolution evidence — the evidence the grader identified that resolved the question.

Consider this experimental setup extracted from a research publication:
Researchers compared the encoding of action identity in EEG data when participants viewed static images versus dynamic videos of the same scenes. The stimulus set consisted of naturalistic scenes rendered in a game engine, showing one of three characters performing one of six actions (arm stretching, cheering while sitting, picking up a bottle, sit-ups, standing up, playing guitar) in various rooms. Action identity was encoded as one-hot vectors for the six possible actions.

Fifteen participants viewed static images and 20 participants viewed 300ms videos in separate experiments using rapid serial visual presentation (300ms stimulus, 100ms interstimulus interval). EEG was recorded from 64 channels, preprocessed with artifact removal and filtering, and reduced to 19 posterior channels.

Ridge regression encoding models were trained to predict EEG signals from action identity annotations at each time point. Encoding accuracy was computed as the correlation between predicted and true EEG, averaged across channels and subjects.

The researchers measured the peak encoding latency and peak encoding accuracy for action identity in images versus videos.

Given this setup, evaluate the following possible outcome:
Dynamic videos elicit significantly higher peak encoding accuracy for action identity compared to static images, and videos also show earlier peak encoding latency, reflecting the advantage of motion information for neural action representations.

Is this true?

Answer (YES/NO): NO